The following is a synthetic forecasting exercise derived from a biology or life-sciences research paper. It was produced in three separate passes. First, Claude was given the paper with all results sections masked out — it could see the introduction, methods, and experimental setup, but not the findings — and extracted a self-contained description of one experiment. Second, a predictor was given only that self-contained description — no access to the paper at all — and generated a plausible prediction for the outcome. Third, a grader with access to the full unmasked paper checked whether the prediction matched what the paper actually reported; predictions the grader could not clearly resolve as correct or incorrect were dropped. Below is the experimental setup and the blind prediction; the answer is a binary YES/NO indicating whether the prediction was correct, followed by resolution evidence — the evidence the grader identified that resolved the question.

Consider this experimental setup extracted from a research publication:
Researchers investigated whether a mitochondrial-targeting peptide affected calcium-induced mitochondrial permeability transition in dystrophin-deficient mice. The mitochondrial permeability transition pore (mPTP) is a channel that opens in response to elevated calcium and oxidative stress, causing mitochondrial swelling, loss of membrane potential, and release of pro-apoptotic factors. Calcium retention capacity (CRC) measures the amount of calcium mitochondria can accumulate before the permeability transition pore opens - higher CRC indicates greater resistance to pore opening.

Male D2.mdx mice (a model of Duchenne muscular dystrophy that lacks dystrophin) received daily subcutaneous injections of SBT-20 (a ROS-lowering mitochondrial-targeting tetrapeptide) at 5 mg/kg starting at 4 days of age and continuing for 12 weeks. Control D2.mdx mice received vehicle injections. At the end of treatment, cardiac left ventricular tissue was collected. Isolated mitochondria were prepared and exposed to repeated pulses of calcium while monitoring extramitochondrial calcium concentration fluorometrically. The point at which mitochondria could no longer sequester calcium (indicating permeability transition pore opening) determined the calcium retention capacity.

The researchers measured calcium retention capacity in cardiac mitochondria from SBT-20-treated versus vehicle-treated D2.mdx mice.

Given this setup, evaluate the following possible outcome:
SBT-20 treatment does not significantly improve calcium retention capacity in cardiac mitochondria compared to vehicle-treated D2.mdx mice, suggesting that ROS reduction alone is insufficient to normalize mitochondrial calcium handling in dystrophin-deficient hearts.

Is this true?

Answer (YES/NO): YES